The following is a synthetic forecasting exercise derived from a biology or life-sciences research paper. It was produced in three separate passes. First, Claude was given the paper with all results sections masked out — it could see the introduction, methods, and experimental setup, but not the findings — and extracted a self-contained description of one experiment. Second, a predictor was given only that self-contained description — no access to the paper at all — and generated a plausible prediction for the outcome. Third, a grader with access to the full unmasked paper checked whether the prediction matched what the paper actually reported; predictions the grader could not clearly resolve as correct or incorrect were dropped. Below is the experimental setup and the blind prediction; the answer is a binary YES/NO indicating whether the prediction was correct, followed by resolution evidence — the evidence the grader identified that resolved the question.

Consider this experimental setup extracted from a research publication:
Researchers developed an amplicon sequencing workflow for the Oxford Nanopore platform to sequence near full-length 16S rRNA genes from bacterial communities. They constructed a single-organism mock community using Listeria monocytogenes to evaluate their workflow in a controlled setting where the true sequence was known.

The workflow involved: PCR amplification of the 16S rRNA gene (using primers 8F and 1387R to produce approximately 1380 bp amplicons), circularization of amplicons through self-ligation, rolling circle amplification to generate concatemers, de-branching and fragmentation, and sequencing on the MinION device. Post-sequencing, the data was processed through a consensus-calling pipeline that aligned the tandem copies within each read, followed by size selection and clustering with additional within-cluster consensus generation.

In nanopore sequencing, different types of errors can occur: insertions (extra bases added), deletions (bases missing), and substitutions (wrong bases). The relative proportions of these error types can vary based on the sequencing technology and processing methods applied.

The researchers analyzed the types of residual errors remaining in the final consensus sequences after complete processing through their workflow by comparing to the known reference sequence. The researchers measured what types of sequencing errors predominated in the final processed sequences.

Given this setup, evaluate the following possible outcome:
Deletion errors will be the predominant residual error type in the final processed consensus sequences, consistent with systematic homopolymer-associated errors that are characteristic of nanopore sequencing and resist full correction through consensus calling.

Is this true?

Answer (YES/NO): YES